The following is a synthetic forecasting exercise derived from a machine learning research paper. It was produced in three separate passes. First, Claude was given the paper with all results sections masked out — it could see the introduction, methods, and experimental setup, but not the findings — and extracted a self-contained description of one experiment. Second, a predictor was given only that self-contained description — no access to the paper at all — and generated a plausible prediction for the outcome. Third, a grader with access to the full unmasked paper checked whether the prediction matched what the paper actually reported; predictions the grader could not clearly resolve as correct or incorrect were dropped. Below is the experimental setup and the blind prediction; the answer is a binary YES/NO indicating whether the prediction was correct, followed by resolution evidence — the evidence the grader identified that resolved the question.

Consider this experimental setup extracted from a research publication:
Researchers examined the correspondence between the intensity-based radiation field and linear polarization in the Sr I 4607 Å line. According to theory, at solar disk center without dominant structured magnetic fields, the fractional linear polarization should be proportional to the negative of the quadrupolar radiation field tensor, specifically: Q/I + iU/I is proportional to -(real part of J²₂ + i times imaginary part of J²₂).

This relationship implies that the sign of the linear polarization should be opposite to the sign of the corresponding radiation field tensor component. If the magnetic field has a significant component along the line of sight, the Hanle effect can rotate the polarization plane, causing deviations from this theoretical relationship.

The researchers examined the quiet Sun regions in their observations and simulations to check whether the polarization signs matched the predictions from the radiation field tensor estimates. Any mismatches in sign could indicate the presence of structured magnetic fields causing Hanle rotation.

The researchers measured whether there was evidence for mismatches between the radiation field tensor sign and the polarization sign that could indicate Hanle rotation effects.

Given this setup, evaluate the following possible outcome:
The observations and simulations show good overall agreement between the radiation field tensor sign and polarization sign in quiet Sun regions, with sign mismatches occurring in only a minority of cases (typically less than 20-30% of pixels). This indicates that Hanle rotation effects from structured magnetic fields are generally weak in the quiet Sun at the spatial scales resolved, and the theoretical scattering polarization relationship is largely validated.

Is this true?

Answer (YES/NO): YES